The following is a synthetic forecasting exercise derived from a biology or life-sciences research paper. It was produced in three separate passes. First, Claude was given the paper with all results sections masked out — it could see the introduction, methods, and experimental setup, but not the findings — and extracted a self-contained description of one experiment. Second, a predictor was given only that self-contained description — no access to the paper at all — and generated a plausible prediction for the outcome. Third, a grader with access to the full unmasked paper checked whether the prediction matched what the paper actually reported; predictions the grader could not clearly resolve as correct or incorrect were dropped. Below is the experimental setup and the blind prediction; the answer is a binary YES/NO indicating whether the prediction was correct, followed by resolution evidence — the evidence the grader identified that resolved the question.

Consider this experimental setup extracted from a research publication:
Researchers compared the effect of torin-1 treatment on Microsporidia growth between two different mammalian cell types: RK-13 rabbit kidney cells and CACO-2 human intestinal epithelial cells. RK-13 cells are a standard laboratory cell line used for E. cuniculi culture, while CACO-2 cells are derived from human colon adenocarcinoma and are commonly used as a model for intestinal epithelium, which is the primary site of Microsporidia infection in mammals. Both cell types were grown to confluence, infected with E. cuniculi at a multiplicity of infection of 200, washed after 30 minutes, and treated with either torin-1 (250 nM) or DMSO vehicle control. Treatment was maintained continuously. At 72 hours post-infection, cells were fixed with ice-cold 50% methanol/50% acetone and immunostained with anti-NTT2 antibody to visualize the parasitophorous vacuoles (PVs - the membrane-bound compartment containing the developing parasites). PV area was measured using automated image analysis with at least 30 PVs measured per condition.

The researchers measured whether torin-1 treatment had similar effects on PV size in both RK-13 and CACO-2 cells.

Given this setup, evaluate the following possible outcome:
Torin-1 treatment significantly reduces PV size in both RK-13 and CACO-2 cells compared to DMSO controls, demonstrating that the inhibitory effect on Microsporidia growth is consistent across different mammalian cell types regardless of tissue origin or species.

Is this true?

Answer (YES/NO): NO